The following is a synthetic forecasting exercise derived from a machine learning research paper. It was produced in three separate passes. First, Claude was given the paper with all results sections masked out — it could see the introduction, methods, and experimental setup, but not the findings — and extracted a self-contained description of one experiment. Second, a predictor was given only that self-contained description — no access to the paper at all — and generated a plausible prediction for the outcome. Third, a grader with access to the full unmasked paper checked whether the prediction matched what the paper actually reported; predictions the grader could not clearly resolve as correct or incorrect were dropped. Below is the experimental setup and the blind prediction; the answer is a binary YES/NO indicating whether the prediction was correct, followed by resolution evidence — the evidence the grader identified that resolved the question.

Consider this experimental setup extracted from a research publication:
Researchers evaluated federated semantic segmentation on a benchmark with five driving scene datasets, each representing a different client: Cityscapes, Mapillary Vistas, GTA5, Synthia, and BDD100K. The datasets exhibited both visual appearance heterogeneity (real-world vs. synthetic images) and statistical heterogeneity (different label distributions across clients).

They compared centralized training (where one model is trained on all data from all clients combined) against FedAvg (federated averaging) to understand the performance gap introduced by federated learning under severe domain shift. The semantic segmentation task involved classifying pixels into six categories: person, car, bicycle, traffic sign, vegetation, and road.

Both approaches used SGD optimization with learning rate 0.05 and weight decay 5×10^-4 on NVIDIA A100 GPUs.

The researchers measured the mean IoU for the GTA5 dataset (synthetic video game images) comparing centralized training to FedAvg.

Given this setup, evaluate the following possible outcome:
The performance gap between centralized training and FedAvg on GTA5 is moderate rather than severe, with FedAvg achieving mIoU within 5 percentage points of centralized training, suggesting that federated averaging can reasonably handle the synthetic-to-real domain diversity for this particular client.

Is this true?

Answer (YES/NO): NO